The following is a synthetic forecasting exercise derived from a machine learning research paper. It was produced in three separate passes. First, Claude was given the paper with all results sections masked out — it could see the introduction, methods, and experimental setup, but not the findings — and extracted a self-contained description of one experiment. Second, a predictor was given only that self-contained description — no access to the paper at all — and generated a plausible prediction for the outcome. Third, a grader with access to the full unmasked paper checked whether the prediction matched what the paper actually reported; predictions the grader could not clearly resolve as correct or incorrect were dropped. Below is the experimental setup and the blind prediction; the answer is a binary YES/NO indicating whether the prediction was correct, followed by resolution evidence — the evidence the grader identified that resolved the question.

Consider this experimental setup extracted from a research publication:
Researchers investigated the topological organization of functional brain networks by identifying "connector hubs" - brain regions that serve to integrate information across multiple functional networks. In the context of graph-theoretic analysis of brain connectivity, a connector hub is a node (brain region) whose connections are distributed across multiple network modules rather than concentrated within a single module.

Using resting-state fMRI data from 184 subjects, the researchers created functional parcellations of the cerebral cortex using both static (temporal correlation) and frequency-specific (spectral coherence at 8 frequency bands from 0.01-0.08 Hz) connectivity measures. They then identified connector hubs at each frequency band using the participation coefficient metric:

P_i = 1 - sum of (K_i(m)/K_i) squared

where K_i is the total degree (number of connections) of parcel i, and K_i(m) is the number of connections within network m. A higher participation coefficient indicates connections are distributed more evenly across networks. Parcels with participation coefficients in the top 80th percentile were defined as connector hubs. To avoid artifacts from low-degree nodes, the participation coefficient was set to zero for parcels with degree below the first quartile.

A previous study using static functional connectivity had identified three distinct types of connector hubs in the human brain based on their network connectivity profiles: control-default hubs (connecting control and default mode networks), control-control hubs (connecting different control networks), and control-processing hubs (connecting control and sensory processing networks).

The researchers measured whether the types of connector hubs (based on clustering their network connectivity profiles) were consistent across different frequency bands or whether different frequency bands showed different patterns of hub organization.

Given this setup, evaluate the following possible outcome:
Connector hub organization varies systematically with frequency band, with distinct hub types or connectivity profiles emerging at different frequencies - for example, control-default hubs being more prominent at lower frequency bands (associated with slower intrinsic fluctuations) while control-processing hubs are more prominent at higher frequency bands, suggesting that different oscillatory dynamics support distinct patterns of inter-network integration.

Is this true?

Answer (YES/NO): NO